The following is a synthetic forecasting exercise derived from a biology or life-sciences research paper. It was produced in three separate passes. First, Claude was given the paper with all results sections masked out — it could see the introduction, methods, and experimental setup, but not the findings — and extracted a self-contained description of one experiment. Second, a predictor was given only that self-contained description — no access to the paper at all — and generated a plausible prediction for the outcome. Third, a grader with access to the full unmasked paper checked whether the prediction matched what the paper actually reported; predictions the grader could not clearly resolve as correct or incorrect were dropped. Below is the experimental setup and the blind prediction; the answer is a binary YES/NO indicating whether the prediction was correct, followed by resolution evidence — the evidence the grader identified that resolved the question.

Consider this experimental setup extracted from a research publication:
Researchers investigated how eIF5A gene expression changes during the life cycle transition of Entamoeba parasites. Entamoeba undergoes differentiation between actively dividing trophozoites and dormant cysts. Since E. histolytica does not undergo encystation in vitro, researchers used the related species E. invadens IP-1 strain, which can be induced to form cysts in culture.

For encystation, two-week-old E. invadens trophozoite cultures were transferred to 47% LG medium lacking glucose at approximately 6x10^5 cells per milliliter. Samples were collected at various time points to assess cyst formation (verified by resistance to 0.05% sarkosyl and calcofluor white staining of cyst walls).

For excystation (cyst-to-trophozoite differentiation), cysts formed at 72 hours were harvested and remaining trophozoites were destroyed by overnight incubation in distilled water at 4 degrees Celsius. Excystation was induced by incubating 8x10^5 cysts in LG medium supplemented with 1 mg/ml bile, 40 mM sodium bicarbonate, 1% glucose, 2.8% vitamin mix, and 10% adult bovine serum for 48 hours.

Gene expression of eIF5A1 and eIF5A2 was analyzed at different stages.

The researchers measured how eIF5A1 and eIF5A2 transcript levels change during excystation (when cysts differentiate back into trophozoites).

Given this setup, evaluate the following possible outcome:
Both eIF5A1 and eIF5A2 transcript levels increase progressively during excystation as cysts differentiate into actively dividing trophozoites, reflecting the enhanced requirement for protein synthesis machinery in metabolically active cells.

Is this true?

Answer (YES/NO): NO